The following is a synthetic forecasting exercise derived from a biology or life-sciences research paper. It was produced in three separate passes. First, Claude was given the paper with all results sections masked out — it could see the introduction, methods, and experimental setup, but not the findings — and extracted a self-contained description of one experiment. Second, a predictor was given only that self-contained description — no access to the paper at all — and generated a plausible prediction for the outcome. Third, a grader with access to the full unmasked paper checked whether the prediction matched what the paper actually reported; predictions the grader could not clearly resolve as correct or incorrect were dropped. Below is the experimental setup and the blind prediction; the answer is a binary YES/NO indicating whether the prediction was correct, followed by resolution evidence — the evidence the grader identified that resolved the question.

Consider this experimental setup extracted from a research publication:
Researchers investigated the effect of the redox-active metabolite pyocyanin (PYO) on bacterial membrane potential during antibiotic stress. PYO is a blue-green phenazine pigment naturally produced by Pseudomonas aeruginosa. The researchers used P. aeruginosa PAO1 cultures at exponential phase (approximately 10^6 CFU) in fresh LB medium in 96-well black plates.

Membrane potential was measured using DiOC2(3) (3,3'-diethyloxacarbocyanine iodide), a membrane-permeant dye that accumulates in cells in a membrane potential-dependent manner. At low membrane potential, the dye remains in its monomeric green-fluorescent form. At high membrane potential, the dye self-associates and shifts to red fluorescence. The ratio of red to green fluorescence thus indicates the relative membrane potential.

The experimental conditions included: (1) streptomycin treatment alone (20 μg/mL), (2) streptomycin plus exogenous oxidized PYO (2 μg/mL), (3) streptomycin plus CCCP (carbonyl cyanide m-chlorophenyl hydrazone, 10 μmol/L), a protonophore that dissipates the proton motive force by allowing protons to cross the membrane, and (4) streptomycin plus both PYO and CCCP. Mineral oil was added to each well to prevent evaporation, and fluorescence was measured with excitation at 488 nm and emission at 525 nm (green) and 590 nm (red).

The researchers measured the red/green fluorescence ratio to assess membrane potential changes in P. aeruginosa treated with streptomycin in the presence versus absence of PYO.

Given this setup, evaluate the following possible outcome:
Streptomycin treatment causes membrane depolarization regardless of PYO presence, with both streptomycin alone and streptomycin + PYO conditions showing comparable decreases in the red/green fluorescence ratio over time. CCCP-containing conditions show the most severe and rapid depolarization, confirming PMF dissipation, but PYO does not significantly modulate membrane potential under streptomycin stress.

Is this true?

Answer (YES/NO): NO